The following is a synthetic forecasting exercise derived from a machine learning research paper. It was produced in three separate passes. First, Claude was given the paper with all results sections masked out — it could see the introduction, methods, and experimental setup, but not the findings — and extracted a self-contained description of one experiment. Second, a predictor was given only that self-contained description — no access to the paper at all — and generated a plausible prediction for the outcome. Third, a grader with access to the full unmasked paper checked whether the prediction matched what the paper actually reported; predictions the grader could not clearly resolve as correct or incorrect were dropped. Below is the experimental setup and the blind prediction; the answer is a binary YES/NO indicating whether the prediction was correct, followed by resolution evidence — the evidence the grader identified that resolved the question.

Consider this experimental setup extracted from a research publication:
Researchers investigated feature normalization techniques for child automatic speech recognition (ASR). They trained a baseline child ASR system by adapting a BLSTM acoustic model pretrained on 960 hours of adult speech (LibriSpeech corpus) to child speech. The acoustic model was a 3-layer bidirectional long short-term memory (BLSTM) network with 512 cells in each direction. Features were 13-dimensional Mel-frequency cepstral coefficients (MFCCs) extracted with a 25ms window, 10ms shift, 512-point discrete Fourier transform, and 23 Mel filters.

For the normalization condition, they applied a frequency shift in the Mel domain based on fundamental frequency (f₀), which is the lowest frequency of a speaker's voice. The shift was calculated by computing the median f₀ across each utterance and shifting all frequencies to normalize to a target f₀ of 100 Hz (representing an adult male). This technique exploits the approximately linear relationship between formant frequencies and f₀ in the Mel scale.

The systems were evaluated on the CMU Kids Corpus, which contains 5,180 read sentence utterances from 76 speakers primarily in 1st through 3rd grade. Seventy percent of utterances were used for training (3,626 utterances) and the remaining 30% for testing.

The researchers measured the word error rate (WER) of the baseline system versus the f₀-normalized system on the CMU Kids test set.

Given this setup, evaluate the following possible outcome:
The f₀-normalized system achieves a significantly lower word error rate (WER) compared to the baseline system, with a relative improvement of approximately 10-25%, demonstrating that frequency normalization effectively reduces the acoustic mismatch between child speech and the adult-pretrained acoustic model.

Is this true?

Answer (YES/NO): NO